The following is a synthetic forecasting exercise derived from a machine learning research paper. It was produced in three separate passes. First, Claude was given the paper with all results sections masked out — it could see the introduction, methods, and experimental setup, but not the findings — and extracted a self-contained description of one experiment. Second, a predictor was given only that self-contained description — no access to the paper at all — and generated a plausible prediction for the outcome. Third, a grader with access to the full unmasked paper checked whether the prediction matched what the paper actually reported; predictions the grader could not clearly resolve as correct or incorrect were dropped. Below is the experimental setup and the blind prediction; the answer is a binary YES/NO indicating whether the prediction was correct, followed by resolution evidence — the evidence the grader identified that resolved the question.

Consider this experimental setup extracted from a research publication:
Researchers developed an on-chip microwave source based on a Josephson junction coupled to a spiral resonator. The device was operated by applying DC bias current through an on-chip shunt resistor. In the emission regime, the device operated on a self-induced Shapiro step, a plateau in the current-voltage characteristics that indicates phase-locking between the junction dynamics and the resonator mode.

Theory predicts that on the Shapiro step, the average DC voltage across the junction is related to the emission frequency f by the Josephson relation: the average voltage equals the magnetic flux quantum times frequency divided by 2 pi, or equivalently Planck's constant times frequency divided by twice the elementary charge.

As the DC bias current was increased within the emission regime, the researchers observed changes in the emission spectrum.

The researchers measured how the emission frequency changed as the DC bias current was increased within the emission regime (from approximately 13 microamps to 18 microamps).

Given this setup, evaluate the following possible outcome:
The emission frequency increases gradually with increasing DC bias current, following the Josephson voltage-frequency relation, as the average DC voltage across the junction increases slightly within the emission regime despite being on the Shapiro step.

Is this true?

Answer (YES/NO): NO